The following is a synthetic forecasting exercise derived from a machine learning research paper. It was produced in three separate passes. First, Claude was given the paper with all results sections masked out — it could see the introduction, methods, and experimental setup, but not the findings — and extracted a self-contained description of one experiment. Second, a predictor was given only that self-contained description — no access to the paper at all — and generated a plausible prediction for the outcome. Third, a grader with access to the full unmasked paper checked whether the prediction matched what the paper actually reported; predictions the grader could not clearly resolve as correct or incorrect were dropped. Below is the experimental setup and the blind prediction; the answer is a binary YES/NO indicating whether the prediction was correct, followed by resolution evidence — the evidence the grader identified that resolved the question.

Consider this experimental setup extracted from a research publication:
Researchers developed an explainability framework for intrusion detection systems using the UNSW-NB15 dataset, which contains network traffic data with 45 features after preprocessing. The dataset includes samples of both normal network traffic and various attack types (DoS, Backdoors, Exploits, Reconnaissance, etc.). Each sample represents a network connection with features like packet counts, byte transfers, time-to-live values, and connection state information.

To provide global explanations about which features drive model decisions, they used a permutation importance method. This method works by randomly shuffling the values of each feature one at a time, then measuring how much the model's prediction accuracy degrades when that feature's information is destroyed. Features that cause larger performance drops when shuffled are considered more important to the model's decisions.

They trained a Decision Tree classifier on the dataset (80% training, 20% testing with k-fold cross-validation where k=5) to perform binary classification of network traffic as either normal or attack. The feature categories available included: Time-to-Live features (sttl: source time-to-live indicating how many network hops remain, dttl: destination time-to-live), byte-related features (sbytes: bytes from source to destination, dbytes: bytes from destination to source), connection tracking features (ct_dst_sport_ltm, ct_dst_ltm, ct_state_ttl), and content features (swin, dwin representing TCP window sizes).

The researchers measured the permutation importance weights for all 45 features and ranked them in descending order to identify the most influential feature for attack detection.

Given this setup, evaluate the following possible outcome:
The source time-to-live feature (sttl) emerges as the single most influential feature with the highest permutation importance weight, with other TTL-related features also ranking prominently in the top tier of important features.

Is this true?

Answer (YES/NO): NO